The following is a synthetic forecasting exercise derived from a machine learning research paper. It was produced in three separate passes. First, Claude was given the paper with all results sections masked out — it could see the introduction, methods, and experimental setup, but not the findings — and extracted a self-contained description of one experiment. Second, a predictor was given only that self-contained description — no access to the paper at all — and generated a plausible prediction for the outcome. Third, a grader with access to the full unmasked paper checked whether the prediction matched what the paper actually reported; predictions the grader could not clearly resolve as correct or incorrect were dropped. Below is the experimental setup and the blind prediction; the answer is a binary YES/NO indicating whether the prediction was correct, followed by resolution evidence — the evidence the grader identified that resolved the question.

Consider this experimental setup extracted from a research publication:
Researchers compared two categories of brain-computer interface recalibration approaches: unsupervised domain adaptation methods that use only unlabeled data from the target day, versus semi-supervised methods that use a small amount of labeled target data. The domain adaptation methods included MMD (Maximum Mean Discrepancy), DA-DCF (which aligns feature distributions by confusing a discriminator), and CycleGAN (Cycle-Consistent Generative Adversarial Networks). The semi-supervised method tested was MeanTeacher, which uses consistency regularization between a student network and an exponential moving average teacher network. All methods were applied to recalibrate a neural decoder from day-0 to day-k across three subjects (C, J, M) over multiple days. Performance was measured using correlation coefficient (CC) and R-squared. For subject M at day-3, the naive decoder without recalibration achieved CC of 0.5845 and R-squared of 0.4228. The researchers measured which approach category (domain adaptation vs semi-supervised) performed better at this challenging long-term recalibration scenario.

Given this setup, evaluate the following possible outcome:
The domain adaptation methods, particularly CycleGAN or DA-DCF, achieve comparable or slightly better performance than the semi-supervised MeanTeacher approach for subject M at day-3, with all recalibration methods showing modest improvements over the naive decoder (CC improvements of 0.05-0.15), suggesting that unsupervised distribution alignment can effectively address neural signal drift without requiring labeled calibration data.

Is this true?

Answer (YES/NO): NO